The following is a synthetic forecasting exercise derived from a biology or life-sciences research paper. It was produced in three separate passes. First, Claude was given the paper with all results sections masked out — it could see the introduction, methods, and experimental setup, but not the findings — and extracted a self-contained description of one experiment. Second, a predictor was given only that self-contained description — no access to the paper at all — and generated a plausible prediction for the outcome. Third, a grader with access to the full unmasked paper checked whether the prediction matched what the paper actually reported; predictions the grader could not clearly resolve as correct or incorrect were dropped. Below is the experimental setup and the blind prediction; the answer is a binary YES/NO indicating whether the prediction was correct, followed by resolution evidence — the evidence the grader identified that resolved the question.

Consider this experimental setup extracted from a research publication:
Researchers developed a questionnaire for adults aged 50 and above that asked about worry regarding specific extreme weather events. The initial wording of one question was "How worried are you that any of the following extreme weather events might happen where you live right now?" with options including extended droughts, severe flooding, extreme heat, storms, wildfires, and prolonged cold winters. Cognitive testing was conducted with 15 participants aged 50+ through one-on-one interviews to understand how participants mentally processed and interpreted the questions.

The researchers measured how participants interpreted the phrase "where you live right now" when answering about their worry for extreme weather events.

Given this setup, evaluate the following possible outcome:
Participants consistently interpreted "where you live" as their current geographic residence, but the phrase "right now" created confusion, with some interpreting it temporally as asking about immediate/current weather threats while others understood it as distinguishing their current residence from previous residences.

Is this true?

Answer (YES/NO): NO